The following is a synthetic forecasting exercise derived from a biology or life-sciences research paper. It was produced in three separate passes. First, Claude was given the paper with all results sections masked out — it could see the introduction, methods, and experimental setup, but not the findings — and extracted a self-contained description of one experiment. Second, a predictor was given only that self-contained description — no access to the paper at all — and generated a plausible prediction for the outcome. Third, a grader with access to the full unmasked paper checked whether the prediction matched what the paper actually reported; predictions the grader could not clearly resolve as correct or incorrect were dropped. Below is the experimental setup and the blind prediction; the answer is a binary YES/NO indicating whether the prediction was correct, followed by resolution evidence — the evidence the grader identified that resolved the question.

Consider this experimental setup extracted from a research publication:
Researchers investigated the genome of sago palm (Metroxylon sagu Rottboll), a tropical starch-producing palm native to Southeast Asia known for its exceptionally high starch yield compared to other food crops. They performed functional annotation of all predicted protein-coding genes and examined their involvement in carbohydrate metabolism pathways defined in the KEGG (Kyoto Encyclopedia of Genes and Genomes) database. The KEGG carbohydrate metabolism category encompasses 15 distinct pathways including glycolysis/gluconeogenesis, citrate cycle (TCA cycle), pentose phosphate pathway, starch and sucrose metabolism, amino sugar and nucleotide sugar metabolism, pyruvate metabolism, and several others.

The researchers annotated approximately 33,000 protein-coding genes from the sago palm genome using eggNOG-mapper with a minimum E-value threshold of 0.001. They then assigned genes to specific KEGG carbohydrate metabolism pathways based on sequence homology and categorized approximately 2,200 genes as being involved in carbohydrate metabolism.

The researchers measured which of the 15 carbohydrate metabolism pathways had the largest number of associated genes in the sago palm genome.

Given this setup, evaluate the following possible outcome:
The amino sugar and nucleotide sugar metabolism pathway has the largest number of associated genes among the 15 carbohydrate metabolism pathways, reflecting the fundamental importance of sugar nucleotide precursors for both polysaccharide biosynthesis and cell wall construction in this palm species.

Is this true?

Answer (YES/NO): YES